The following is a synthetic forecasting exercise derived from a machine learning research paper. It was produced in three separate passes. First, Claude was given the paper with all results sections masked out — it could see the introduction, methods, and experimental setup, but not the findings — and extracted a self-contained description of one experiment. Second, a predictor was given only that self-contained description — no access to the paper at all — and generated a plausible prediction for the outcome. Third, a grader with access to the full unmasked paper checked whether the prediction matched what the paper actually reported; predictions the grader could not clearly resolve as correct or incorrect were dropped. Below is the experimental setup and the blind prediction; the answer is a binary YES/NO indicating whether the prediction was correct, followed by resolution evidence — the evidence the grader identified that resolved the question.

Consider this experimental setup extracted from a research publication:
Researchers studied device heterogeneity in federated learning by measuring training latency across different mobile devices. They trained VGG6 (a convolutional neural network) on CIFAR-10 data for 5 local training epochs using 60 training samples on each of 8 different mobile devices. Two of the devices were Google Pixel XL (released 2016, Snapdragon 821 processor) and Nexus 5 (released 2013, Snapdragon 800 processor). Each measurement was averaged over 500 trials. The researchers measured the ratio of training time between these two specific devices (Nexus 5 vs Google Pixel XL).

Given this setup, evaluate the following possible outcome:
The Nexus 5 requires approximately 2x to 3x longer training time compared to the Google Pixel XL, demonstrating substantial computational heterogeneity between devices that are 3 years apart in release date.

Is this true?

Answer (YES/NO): YES